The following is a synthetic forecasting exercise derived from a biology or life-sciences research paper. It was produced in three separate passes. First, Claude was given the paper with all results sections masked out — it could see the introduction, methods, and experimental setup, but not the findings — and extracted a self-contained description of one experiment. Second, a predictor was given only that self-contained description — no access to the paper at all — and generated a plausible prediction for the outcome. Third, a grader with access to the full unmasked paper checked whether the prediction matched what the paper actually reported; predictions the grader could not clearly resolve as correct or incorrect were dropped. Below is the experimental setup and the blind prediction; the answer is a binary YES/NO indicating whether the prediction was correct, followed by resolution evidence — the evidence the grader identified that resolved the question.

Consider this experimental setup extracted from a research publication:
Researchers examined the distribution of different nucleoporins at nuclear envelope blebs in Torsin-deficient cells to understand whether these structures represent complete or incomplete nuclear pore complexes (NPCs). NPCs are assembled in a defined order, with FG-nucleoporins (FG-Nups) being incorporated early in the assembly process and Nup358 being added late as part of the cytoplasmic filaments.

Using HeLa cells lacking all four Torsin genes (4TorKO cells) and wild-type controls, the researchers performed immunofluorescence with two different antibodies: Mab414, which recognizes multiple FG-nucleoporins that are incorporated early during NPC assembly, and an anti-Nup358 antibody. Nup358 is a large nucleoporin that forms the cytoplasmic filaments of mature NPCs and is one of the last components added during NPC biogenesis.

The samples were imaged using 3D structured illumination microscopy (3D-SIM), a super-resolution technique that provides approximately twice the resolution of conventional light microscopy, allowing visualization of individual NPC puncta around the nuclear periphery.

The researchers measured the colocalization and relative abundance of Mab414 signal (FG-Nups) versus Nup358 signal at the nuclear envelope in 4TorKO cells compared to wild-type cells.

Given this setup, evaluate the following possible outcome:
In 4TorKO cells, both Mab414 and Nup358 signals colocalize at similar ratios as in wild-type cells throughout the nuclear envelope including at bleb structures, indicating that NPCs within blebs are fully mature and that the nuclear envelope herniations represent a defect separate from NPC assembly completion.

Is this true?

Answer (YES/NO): NO